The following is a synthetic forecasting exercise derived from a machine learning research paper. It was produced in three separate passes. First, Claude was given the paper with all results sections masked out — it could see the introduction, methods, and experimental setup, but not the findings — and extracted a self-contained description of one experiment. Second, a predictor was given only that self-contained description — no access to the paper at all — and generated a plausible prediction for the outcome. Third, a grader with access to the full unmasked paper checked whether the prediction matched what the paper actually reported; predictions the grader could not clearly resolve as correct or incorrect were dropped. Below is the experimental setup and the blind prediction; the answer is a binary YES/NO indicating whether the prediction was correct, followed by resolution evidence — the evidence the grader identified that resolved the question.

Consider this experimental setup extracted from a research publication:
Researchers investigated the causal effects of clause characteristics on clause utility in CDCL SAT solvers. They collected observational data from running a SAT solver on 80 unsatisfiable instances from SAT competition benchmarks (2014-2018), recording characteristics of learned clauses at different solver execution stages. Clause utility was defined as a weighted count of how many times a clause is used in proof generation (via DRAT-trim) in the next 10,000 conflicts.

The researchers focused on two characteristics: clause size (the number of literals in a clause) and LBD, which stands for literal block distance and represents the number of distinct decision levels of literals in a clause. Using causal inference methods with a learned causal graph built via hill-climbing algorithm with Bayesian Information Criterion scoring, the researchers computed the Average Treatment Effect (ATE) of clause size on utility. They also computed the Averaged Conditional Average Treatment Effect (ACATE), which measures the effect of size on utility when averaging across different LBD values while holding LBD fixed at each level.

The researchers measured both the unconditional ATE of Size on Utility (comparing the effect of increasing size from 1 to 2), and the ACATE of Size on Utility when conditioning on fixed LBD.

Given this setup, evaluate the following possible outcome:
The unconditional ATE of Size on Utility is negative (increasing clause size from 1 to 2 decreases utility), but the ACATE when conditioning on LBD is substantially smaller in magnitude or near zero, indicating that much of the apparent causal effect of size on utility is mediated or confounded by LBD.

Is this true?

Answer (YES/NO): NO